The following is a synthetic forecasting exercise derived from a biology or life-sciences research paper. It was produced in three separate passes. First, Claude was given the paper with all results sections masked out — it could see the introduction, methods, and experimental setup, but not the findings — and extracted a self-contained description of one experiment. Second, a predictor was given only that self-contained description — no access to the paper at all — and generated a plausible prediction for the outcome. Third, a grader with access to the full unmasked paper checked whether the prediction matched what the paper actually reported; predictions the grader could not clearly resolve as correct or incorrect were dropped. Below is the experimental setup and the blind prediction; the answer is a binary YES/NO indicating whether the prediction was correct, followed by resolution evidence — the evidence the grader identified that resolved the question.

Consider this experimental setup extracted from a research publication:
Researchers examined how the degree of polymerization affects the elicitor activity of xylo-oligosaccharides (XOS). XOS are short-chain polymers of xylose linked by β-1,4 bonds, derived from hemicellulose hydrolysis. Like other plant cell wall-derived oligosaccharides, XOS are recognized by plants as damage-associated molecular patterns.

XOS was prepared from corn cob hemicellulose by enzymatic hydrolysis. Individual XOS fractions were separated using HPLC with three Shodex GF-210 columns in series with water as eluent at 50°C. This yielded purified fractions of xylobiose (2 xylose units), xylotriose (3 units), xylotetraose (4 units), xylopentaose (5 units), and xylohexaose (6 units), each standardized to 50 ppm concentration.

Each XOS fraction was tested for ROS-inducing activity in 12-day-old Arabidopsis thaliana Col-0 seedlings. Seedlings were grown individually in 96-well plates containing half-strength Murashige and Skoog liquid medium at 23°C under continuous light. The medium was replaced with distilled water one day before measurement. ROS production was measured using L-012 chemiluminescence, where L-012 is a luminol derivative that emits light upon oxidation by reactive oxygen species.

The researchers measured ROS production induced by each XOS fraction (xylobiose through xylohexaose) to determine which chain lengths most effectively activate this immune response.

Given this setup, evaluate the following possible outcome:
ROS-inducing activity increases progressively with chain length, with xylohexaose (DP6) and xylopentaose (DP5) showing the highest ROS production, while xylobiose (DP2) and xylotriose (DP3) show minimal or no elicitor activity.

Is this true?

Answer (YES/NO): NO